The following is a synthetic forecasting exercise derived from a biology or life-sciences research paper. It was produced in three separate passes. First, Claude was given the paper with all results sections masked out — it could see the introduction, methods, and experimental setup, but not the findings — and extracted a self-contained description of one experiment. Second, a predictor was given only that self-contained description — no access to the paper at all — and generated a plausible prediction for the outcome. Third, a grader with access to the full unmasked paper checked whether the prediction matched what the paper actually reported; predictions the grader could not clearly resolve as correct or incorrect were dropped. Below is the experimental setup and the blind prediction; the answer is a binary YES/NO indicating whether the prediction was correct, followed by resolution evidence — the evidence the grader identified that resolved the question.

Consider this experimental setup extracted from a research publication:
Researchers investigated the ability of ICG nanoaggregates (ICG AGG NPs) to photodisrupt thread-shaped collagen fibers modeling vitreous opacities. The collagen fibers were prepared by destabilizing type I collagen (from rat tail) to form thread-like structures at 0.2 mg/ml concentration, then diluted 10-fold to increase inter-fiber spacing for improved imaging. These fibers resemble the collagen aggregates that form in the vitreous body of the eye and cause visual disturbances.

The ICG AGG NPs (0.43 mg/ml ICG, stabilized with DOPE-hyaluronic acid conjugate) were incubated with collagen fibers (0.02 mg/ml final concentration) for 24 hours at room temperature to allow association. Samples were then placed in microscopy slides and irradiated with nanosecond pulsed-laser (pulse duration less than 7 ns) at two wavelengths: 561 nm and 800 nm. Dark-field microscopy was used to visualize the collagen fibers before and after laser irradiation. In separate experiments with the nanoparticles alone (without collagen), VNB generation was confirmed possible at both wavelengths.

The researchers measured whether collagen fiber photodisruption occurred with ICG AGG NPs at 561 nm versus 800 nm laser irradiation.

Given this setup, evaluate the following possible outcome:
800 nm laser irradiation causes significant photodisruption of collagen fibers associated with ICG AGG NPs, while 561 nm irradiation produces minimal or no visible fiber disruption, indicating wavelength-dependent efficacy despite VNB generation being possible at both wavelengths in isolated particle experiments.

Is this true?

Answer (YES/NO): NO